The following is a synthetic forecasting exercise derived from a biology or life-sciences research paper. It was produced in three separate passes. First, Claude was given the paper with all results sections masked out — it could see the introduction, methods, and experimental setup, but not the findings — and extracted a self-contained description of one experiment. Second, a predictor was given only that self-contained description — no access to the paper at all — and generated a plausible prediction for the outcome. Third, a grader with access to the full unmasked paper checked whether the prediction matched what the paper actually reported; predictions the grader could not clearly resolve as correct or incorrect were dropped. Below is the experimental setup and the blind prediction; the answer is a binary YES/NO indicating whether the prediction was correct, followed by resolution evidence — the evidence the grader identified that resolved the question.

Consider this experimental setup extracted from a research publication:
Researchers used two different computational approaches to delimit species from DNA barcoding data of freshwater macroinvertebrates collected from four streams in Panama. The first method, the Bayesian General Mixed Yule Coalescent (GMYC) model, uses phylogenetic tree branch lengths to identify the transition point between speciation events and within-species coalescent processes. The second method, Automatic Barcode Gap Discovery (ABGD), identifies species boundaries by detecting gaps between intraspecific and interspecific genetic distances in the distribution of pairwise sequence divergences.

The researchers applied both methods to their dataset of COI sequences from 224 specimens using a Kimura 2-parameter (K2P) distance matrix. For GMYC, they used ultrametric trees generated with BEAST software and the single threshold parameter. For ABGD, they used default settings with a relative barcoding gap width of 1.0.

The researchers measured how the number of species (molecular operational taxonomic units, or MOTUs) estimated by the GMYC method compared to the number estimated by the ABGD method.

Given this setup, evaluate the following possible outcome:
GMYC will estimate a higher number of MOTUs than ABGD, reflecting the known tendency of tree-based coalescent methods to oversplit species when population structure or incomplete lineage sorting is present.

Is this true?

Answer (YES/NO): YES